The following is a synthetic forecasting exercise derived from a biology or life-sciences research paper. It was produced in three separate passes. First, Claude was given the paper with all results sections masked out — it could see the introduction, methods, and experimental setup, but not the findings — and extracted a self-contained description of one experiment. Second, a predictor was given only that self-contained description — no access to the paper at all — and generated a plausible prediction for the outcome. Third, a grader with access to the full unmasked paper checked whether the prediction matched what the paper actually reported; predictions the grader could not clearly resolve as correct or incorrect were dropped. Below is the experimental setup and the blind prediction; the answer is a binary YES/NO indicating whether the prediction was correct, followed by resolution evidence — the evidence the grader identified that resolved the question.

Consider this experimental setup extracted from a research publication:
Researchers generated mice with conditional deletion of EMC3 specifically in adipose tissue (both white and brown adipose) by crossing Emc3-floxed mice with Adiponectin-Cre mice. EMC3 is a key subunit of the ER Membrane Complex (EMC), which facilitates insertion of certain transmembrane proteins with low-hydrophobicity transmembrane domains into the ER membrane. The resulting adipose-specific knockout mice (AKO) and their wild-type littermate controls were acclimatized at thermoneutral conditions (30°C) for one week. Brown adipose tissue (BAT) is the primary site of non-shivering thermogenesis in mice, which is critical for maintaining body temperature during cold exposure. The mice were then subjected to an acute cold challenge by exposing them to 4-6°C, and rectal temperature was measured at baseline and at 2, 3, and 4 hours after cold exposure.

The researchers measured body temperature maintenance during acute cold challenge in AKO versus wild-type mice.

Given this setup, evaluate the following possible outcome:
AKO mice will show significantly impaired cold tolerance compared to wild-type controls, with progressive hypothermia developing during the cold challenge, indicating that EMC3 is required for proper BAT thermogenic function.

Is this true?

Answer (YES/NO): YES